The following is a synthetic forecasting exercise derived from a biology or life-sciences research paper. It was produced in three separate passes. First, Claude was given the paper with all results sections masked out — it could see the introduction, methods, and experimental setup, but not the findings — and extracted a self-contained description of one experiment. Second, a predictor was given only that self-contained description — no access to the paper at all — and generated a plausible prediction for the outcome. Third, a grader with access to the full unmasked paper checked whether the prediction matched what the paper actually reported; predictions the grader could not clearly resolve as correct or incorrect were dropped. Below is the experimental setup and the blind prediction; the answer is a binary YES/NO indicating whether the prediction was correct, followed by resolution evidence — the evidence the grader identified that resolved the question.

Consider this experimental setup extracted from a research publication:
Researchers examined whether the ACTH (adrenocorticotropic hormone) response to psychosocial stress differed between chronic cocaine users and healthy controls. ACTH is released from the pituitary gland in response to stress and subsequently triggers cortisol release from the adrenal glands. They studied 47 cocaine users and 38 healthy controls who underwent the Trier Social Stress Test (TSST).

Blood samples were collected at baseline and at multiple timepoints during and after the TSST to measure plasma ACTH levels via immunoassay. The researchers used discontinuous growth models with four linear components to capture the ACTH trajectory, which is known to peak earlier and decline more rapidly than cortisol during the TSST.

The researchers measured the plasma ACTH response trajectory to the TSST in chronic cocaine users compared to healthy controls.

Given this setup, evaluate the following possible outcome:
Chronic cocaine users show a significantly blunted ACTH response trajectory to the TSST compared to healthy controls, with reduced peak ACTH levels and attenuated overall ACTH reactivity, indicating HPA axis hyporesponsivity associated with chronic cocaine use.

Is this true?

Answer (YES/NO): NO